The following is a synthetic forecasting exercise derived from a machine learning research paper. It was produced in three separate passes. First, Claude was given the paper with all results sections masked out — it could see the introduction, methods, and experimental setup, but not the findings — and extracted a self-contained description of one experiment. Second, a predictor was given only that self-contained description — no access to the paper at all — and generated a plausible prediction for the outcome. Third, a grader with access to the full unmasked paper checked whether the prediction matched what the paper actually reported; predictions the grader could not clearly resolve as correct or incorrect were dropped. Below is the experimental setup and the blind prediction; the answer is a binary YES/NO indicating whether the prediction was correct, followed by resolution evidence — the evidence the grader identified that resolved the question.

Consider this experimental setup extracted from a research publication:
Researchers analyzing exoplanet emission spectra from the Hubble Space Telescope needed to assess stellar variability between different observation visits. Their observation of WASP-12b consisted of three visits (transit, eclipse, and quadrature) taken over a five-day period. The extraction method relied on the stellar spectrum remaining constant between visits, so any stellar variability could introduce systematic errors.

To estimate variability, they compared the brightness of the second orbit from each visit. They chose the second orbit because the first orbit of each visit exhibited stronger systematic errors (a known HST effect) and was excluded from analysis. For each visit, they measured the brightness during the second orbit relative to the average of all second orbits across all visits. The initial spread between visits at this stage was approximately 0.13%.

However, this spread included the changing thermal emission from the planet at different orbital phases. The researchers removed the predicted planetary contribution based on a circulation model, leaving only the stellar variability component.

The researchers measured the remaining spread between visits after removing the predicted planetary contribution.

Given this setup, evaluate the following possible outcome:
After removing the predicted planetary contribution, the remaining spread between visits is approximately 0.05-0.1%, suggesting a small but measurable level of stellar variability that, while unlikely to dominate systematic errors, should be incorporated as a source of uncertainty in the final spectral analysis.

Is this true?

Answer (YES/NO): YES